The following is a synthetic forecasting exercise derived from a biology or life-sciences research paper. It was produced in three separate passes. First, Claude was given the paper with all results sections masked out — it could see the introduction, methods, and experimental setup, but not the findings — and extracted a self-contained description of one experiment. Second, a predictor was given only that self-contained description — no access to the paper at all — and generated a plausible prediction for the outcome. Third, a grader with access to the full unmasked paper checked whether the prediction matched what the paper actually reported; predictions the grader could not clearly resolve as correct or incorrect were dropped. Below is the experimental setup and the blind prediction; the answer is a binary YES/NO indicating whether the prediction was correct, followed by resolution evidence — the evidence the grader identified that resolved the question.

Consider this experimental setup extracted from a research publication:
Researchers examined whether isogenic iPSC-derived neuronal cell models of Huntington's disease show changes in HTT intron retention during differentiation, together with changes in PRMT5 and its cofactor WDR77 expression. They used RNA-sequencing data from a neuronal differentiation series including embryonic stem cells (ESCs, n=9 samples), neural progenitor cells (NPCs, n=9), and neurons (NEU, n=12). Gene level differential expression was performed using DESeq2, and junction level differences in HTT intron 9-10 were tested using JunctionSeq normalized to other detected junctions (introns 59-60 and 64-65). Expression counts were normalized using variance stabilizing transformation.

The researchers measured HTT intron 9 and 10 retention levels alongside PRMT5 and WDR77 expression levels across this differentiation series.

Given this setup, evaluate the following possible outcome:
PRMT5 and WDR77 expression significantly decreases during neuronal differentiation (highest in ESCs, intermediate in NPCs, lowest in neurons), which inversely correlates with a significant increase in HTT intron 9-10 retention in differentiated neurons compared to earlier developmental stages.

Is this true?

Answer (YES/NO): YES